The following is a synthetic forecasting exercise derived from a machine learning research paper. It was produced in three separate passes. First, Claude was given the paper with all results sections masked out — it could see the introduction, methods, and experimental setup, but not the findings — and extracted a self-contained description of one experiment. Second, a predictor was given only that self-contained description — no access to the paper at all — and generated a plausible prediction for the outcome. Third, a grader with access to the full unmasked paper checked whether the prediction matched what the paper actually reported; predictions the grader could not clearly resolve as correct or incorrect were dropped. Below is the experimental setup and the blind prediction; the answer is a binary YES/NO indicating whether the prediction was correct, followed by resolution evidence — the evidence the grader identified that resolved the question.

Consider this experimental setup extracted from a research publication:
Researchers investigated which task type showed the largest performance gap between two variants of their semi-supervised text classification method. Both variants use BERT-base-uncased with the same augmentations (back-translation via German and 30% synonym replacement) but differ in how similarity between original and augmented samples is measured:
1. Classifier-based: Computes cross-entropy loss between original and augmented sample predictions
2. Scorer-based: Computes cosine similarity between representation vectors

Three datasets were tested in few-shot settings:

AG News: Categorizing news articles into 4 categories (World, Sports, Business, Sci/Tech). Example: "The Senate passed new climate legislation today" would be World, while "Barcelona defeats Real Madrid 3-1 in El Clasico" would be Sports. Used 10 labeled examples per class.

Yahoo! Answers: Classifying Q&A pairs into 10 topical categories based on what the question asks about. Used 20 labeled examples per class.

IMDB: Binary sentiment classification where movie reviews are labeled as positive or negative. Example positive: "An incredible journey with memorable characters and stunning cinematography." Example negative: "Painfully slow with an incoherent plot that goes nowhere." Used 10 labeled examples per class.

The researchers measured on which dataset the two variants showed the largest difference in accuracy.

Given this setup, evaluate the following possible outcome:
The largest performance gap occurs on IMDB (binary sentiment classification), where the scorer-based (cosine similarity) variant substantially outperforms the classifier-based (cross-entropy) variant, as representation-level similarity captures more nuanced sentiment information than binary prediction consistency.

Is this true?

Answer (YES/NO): YES